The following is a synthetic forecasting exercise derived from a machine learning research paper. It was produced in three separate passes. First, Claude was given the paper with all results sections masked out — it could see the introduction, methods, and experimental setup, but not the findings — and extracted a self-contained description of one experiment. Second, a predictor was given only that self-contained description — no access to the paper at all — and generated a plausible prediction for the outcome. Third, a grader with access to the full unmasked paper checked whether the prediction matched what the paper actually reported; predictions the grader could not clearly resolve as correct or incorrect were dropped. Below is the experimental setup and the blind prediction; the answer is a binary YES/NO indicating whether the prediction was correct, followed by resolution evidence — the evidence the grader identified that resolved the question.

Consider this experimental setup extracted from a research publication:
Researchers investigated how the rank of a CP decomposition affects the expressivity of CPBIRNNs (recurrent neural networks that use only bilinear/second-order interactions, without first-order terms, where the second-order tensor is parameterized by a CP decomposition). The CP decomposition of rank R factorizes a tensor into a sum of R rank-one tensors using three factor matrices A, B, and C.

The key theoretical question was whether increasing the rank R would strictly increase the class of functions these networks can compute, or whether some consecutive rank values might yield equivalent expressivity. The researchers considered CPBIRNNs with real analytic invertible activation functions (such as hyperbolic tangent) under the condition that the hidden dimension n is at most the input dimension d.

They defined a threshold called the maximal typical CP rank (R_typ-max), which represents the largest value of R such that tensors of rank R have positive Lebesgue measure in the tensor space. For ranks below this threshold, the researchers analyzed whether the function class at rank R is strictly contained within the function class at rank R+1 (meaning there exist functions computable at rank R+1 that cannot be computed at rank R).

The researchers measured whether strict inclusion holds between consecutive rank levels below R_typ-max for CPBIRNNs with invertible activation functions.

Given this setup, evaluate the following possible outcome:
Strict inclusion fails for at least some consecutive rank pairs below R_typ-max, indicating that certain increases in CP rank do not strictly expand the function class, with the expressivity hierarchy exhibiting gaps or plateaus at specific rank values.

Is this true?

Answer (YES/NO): NO